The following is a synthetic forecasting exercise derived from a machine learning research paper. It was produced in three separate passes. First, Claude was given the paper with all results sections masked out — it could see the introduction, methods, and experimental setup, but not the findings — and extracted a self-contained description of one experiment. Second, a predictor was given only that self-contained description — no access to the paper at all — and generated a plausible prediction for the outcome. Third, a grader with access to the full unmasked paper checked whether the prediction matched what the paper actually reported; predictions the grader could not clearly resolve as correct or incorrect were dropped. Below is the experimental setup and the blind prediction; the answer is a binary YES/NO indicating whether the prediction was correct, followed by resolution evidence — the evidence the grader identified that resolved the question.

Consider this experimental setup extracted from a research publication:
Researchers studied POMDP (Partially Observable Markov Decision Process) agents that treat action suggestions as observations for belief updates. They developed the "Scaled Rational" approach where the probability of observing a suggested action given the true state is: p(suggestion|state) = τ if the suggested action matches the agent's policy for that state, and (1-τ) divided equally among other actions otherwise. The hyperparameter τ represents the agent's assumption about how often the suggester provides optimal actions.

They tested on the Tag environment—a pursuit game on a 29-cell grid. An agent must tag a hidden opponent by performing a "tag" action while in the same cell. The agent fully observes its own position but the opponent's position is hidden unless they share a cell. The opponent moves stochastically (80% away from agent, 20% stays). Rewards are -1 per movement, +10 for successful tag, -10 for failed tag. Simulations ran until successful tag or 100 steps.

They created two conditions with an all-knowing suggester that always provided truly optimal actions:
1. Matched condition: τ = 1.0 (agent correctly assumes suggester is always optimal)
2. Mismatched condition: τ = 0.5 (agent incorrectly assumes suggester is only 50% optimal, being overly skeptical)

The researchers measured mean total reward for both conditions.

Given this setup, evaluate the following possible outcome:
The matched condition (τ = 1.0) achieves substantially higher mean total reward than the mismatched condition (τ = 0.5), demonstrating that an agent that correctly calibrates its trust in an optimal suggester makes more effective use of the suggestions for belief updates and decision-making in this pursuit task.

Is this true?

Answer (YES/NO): YES